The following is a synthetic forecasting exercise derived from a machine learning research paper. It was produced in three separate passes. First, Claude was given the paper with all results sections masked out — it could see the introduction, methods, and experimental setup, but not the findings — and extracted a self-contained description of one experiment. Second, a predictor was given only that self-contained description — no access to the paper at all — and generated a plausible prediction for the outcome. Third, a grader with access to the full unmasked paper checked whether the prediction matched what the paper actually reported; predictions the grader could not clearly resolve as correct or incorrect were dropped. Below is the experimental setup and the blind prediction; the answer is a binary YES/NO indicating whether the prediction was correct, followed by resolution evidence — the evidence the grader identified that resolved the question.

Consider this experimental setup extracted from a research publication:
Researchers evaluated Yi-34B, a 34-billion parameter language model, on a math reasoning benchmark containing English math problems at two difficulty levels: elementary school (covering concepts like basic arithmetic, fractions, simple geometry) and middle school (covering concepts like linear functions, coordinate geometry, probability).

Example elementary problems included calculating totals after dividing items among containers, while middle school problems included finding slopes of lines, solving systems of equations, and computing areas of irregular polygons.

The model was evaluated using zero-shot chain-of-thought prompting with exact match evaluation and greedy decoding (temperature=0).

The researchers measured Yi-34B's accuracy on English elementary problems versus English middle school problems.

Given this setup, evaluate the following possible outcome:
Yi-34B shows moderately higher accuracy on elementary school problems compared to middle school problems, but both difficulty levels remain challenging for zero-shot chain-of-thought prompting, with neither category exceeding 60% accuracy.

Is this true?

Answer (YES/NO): NO